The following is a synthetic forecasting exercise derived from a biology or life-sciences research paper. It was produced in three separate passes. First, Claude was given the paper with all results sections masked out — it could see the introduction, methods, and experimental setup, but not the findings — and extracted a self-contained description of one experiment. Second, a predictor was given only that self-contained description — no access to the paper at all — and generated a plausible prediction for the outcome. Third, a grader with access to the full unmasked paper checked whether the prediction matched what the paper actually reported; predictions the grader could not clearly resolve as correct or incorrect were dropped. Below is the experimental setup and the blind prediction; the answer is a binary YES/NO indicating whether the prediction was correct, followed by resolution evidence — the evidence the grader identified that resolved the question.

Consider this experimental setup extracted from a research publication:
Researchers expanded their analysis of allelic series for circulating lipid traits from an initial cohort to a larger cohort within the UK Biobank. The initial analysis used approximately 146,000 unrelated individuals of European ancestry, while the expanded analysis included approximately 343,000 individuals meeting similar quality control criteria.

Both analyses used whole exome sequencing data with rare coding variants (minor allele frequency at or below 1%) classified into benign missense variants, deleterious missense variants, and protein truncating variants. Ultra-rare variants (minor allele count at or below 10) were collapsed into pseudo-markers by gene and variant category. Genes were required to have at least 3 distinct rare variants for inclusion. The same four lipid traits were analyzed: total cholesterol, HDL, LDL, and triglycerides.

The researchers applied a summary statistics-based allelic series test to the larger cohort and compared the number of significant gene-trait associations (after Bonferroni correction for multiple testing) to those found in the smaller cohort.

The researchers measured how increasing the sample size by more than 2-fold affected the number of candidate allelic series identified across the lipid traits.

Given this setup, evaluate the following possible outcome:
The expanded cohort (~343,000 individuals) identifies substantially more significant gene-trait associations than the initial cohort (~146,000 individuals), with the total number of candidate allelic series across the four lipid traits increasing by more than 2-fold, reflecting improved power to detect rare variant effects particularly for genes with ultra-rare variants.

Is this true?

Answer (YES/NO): YES